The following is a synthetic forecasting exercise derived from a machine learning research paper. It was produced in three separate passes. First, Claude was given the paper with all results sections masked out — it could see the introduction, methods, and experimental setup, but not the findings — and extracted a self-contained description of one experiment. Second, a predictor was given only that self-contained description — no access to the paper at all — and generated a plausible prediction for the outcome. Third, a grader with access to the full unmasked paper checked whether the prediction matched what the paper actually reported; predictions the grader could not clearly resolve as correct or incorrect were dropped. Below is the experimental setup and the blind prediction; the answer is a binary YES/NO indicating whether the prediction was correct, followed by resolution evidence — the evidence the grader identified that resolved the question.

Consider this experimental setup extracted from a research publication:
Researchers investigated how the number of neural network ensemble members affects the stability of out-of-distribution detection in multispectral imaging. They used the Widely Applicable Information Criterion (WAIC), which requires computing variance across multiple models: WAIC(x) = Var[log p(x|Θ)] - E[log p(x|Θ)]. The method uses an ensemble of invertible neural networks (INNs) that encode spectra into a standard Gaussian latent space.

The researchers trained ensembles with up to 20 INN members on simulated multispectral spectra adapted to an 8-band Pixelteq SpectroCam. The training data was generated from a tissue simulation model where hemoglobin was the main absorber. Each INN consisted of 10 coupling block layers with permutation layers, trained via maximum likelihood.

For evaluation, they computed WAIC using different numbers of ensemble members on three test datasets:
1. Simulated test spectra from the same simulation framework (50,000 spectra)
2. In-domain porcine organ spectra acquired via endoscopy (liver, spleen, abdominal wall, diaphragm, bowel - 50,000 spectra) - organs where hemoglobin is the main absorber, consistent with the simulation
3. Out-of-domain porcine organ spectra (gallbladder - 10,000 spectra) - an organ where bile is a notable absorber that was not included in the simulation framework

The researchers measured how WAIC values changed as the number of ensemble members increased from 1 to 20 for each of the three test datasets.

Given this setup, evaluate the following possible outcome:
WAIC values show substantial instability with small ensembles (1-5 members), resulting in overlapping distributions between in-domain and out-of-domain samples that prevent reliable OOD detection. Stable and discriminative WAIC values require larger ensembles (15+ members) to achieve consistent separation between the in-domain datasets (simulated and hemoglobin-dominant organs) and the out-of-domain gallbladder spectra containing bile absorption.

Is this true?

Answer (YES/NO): NO